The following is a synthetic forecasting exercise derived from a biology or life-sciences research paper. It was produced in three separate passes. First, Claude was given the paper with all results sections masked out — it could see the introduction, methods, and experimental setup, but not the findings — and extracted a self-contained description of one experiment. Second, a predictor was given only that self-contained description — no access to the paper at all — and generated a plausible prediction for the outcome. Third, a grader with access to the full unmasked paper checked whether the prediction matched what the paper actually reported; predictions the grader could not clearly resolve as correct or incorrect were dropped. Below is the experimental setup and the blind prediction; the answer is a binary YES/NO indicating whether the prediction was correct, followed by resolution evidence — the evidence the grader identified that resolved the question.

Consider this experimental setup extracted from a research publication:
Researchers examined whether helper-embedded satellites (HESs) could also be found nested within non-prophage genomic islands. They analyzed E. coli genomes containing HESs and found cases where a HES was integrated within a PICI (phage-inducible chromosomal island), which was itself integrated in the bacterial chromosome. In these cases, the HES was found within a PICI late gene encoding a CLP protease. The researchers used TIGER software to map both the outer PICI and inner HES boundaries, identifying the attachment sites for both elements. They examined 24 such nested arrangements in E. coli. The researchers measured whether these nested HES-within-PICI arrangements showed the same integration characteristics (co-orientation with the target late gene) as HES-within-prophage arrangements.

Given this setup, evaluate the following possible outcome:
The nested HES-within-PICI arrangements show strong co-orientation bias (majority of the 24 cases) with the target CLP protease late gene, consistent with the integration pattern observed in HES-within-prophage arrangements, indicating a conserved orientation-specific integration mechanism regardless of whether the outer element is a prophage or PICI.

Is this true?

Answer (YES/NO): YES